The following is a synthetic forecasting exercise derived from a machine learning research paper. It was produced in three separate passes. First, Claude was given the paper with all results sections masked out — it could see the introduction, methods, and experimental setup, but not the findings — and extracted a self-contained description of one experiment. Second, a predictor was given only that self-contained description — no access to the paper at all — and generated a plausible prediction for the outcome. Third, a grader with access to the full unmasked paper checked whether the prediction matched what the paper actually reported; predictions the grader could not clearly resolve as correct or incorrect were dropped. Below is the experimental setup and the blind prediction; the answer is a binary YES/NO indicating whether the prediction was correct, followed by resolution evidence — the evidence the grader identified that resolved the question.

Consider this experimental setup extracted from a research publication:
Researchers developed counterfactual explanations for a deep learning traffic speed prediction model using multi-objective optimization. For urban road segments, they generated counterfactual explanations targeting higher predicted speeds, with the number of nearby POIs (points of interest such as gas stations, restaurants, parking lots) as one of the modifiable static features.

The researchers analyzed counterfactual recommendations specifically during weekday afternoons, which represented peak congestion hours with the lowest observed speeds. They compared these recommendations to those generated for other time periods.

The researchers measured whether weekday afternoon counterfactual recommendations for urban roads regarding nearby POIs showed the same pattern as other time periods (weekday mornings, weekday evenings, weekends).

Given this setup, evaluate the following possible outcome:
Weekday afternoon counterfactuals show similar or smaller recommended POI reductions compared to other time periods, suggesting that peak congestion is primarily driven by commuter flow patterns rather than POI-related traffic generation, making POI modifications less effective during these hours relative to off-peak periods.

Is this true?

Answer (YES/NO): YES